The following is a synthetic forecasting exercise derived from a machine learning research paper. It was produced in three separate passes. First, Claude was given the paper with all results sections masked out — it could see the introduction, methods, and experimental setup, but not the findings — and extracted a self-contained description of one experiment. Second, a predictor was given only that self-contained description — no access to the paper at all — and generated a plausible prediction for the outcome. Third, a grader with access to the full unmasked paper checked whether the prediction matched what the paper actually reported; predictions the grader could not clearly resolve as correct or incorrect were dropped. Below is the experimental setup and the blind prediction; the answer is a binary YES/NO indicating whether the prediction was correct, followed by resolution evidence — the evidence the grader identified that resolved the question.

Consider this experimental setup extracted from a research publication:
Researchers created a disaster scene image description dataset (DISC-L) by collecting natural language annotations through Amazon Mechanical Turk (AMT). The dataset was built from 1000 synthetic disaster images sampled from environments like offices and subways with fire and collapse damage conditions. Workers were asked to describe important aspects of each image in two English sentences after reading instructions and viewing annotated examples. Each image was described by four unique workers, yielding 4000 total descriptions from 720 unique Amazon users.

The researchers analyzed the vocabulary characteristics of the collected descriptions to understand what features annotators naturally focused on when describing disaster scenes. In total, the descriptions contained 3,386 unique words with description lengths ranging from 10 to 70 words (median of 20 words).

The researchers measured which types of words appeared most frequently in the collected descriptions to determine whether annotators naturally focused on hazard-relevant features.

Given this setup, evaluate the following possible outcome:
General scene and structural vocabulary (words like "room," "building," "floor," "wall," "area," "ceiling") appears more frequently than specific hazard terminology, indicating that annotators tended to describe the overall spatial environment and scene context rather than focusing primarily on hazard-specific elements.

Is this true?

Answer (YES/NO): NO